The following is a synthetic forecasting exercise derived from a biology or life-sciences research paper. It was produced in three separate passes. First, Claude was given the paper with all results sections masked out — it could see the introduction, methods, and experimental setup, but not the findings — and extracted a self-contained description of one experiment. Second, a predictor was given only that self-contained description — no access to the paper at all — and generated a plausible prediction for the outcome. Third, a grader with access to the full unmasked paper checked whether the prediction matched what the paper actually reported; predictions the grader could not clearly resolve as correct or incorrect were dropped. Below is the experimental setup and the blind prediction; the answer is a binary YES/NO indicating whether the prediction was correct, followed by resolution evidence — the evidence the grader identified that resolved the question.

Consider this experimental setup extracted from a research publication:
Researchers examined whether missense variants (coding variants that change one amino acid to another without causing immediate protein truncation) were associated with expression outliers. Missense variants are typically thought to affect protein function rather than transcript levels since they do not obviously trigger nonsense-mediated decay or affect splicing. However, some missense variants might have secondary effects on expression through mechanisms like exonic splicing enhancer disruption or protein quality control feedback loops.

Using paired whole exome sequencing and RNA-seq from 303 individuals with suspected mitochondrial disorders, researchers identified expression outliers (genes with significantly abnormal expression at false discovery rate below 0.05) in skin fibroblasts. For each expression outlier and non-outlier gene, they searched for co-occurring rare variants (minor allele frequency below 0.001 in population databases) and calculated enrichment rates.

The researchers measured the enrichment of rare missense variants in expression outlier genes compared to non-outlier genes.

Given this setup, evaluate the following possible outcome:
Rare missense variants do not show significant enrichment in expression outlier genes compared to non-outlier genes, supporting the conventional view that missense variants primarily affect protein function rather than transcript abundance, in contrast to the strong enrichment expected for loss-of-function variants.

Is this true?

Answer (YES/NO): NO